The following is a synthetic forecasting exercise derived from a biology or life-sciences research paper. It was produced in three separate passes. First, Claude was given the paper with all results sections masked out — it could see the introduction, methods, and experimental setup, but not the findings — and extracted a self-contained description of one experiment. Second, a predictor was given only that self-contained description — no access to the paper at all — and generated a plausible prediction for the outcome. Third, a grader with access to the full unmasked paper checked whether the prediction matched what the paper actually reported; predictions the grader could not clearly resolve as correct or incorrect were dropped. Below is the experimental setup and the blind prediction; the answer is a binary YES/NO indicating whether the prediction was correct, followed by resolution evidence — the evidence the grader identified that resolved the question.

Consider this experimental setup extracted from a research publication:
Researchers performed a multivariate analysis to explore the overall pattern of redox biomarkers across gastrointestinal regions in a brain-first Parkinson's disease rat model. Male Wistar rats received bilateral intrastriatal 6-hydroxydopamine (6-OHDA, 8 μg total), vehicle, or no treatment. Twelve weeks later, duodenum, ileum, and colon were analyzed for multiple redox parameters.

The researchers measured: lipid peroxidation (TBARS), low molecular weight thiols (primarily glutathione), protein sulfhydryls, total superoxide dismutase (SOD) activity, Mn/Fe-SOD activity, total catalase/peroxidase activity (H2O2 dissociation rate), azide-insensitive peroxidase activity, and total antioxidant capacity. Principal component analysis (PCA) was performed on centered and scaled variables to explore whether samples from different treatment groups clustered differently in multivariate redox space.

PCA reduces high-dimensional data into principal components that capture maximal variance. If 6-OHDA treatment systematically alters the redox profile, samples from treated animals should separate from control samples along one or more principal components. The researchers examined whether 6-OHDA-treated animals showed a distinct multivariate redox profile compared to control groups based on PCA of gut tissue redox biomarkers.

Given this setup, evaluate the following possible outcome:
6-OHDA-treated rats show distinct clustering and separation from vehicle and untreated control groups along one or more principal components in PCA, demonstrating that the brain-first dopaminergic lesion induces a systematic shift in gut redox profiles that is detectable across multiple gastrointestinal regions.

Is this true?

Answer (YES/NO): NO